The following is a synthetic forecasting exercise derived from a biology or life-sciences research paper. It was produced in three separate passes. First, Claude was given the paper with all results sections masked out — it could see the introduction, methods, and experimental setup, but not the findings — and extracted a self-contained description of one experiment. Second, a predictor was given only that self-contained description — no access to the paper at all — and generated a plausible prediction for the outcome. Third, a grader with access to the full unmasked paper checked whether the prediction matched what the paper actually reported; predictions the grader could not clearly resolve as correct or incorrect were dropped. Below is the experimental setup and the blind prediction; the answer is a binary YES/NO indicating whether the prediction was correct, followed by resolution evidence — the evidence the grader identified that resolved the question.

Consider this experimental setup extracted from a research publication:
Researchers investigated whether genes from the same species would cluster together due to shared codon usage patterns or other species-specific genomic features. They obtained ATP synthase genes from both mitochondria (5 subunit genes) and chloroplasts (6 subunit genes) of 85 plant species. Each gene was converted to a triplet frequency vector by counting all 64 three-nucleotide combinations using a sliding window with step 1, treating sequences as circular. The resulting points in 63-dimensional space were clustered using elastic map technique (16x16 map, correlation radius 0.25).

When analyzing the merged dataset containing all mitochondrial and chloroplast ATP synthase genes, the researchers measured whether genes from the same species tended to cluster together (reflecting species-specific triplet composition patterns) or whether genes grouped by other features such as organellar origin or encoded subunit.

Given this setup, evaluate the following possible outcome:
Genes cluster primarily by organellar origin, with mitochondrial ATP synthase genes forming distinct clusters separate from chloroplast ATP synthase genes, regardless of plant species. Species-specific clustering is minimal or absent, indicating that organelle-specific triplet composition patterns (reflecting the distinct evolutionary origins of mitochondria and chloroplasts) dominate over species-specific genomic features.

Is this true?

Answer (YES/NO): NO